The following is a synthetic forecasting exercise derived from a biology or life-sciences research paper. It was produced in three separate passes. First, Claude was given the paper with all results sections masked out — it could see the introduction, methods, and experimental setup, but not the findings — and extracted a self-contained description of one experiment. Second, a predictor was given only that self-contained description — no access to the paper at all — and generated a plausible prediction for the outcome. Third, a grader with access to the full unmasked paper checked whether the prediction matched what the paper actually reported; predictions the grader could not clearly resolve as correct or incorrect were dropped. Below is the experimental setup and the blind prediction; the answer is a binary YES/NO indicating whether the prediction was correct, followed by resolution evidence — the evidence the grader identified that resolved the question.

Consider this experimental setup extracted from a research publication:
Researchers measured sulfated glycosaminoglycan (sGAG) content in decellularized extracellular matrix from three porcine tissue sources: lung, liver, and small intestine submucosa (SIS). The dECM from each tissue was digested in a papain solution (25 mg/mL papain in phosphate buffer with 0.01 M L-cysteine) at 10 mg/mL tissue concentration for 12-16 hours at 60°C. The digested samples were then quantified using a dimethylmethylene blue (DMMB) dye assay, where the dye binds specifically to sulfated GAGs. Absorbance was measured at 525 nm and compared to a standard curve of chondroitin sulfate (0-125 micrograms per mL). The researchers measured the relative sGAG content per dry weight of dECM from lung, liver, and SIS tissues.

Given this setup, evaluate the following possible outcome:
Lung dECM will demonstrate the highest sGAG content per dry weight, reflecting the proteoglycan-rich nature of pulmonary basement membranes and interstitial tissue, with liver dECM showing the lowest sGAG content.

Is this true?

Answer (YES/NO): NO